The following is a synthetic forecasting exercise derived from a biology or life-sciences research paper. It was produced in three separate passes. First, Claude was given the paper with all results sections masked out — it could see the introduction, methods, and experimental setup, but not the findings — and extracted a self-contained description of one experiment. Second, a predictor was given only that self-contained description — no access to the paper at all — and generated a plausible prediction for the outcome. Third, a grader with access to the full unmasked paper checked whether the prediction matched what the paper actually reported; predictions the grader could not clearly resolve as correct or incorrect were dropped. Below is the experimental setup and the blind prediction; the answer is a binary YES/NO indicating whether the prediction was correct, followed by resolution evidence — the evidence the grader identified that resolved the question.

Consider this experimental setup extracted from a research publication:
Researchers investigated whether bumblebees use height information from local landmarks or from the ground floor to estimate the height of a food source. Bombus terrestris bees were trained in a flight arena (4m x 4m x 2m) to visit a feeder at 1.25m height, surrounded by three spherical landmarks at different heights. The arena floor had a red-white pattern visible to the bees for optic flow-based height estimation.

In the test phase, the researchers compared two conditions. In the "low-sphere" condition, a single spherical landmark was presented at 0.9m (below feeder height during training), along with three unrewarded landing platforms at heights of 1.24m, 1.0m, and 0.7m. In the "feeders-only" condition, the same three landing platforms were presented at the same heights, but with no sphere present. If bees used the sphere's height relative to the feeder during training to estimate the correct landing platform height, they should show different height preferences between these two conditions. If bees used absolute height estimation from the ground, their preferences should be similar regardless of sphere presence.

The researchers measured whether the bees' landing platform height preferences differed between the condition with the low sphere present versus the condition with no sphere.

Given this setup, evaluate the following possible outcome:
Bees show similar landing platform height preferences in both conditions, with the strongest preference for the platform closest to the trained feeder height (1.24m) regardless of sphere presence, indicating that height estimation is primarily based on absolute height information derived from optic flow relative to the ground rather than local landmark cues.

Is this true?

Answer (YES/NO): YES